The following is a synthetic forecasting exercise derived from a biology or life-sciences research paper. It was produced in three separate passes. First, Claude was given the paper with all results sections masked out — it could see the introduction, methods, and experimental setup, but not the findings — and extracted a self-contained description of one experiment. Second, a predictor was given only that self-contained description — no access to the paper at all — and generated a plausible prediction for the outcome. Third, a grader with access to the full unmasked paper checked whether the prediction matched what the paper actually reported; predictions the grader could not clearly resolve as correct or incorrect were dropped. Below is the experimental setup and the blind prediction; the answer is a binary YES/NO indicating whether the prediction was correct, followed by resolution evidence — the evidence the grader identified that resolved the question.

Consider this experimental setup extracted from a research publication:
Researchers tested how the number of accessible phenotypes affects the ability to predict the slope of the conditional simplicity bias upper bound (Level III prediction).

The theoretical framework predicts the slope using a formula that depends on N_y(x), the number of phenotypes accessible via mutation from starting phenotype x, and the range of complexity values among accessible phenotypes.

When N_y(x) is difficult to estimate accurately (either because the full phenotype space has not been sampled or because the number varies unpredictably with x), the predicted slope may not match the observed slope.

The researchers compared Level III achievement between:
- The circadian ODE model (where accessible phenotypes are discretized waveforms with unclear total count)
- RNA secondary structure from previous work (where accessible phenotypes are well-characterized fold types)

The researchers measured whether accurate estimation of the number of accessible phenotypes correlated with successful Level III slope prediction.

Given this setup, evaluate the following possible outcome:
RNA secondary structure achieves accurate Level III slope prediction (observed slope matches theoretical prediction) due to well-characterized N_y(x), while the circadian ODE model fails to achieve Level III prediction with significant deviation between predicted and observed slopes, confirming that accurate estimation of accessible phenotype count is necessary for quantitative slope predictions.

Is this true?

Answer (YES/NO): NO